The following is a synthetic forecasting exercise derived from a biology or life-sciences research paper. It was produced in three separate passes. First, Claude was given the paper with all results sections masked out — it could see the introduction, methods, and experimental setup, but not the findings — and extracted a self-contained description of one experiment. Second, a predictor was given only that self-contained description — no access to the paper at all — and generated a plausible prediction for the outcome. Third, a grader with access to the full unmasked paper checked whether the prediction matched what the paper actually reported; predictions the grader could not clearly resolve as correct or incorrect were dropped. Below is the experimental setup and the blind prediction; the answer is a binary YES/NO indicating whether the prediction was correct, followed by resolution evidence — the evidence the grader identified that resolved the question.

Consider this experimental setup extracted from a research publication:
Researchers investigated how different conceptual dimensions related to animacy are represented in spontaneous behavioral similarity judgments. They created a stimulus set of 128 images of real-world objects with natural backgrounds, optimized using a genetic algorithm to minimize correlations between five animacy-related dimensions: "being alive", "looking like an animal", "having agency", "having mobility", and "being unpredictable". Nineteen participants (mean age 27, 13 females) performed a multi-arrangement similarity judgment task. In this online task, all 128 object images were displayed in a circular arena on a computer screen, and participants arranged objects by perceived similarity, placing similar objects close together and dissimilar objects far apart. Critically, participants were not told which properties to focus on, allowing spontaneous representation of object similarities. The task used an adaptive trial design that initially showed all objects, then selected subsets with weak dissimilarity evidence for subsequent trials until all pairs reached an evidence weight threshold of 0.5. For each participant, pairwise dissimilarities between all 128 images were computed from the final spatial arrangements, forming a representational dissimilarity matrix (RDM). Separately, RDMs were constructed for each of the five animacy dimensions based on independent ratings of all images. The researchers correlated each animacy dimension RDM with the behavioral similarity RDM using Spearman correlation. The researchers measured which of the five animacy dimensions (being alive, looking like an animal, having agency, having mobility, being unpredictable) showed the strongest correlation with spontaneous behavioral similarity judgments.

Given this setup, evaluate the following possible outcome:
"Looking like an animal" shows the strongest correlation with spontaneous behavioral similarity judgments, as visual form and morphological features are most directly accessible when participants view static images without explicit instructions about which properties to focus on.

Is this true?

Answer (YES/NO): NO